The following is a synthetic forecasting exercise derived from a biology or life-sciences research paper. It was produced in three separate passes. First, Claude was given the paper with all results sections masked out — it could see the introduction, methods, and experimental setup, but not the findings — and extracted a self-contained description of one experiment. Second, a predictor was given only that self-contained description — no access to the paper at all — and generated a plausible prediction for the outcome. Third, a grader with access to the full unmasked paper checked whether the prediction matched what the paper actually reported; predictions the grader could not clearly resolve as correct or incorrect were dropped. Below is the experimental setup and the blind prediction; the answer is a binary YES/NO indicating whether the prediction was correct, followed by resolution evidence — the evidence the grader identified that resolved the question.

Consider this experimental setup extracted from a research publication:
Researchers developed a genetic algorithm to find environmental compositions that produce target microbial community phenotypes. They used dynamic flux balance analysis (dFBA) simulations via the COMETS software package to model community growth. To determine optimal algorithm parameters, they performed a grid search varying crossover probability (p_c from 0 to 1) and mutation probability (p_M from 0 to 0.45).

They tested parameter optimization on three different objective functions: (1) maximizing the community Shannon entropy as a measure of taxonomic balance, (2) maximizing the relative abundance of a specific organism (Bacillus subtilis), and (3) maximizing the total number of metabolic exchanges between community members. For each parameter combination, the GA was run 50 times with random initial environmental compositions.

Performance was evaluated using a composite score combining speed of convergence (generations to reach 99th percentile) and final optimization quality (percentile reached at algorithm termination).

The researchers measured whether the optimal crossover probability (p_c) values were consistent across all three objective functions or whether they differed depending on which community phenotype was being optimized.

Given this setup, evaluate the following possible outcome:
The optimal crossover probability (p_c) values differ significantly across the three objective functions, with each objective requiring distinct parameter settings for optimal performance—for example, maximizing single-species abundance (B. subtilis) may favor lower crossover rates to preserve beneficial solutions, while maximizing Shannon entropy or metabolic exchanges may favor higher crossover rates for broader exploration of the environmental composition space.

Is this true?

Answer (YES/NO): NO